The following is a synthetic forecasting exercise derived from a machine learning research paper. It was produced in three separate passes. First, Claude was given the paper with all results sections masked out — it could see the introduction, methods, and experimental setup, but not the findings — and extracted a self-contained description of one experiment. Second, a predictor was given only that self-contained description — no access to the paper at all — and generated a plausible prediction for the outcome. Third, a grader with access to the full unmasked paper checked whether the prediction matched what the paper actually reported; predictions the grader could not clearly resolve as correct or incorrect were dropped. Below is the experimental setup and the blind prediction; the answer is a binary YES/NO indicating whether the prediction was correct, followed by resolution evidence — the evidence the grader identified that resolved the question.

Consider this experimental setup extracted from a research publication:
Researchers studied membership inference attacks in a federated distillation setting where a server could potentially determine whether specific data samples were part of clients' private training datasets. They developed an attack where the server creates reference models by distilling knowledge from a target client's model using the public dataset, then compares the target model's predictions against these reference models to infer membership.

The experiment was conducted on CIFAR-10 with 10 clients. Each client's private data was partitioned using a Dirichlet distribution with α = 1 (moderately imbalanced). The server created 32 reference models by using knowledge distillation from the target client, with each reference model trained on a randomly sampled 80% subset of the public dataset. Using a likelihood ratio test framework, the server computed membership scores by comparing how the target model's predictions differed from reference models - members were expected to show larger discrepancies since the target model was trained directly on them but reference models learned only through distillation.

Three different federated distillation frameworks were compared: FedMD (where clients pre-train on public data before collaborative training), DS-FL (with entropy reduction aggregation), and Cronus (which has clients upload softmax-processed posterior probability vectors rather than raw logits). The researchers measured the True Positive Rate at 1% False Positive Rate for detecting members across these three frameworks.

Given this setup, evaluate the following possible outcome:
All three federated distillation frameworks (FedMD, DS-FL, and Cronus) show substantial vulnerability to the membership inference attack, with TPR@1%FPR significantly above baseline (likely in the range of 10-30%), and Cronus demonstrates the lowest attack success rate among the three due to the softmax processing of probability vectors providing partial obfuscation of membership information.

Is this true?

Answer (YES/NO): NO